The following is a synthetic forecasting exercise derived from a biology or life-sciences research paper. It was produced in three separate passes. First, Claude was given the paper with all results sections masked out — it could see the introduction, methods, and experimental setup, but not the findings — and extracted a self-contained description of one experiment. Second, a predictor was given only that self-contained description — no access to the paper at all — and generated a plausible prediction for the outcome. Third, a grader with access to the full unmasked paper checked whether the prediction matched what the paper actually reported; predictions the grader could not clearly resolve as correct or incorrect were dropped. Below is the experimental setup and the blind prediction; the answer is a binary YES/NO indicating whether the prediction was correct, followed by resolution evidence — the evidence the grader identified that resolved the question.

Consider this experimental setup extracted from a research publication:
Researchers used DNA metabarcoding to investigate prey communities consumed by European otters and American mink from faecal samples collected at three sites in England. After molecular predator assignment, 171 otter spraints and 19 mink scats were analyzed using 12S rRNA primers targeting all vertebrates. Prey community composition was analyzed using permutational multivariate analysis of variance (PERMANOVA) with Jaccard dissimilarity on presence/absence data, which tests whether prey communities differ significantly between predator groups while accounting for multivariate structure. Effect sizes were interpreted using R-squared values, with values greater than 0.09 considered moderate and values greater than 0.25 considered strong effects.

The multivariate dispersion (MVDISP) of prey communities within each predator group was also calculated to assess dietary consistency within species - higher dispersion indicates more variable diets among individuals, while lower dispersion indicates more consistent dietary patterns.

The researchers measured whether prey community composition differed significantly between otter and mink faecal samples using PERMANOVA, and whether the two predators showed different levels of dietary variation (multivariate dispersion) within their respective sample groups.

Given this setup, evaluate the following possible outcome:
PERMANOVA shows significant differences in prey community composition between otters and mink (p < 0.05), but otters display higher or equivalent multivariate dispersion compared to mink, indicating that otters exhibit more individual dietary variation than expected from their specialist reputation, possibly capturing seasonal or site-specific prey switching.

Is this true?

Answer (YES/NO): NO